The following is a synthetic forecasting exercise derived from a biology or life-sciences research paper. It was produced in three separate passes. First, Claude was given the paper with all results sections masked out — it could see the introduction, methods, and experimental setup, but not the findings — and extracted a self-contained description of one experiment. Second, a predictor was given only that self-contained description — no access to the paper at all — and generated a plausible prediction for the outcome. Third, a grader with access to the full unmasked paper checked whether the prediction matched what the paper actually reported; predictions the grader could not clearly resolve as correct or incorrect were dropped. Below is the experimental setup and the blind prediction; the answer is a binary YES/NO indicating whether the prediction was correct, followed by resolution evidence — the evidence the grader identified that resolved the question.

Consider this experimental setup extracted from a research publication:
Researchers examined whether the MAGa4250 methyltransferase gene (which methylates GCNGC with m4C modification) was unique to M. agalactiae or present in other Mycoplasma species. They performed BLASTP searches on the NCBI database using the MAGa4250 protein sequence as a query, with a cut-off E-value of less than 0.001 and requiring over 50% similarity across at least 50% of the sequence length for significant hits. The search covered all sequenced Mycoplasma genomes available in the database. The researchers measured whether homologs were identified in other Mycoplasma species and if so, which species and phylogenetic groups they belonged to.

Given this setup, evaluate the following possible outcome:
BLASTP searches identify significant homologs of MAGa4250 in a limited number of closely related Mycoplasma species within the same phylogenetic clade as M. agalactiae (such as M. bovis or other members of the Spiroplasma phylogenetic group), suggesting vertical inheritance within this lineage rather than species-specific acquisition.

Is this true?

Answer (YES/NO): NO